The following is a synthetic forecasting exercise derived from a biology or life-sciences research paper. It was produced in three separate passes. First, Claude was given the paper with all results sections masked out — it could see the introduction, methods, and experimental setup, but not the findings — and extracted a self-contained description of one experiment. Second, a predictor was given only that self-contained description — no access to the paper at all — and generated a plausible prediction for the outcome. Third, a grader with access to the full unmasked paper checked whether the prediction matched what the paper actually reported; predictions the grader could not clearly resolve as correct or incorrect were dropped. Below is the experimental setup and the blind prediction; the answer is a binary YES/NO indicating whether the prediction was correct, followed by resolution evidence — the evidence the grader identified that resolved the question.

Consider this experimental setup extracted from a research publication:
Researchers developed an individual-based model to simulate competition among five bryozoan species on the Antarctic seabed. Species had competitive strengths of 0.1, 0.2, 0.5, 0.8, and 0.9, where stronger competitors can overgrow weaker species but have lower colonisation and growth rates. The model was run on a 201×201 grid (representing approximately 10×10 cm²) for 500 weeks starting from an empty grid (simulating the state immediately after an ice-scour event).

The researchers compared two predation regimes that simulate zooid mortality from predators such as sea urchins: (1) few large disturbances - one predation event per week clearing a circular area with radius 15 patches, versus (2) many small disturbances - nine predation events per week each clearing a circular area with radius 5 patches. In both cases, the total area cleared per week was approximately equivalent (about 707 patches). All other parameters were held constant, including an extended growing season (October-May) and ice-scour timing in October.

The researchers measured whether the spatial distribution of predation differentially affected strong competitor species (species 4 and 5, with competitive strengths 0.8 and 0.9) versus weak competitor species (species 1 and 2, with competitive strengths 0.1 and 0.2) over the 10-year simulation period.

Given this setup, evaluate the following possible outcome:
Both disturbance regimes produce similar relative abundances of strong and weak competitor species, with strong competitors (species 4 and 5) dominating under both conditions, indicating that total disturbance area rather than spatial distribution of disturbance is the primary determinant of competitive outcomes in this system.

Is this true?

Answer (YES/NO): NO